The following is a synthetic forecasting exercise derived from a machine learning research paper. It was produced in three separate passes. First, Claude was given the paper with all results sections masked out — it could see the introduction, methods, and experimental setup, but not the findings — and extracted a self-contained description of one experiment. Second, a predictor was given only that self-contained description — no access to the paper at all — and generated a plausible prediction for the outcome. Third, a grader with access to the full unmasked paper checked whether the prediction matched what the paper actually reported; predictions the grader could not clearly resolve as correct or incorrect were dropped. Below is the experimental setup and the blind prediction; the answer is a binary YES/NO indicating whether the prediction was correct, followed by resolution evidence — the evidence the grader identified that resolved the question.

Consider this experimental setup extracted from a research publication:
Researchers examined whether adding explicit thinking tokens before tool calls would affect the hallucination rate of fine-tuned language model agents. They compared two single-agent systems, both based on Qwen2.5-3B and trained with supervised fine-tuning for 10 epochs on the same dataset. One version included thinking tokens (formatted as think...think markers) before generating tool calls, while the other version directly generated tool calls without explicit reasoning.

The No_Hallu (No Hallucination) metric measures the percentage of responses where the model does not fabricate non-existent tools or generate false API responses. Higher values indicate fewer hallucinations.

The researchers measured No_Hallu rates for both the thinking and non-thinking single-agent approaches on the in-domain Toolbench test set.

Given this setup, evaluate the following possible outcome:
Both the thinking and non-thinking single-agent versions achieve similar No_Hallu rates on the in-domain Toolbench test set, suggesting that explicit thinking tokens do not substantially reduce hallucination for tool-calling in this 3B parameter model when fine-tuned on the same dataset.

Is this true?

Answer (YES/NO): YES